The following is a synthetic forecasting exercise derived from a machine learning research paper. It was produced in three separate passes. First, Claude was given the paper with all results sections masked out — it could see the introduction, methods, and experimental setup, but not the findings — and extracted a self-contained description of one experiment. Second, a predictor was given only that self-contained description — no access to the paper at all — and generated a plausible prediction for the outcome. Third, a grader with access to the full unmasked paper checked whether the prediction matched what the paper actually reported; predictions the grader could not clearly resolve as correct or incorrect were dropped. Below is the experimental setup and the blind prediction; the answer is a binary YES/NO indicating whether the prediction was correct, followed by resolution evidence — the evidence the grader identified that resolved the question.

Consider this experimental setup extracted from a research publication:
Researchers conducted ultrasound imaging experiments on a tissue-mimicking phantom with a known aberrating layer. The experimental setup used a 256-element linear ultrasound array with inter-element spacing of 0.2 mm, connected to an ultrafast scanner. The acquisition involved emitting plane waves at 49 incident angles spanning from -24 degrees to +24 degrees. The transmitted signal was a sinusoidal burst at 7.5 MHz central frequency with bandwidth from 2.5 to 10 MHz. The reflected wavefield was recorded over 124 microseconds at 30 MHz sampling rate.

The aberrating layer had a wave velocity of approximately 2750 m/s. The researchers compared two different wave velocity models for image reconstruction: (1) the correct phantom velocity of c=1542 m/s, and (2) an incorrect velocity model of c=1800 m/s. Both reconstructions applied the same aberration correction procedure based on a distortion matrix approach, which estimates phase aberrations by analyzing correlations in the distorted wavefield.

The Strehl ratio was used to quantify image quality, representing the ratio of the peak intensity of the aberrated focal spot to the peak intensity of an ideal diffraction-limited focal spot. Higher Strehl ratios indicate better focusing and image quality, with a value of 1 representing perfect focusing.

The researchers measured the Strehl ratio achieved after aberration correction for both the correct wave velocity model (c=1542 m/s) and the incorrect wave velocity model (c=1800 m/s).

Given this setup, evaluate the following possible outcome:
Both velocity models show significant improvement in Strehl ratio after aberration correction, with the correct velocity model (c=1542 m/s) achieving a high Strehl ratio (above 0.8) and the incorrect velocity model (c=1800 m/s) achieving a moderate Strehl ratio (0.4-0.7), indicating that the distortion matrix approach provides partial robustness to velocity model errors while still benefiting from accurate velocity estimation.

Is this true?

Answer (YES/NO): NO